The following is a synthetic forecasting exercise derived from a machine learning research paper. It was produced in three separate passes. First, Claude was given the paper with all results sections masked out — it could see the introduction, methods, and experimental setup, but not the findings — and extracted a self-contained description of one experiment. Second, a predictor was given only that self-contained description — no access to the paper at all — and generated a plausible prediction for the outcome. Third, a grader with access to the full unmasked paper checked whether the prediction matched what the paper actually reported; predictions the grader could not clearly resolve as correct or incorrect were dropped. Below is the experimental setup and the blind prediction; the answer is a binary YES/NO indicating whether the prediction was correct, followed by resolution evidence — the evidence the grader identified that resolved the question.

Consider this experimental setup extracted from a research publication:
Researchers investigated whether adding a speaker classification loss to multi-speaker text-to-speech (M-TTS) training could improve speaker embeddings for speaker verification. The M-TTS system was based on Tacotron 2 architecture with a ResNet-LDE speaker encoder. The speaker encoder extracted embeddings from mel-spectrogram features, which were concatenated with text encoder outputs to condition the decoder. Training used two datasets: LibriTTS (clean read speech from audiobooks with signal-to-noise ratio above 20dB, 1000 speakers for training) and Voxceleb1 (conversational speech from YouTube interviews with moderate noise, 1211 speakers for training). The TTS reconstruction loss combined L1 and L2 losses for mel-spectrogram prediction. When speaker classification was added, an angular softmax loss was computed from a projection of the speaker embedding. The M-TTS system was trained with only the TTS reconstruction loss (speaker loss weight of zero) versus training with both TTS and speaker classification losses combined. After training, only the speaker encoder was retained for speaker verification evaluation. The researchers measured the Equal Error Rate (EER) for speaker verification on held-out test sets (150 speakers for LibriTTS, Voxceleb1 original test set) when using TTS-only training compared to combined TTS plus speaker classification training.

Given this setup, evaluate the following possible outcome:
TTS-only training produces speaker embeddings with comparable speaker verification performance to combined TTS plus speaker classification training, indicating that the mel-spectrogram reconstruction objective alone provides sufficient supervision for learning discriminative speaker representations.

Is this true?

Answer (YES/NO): NO